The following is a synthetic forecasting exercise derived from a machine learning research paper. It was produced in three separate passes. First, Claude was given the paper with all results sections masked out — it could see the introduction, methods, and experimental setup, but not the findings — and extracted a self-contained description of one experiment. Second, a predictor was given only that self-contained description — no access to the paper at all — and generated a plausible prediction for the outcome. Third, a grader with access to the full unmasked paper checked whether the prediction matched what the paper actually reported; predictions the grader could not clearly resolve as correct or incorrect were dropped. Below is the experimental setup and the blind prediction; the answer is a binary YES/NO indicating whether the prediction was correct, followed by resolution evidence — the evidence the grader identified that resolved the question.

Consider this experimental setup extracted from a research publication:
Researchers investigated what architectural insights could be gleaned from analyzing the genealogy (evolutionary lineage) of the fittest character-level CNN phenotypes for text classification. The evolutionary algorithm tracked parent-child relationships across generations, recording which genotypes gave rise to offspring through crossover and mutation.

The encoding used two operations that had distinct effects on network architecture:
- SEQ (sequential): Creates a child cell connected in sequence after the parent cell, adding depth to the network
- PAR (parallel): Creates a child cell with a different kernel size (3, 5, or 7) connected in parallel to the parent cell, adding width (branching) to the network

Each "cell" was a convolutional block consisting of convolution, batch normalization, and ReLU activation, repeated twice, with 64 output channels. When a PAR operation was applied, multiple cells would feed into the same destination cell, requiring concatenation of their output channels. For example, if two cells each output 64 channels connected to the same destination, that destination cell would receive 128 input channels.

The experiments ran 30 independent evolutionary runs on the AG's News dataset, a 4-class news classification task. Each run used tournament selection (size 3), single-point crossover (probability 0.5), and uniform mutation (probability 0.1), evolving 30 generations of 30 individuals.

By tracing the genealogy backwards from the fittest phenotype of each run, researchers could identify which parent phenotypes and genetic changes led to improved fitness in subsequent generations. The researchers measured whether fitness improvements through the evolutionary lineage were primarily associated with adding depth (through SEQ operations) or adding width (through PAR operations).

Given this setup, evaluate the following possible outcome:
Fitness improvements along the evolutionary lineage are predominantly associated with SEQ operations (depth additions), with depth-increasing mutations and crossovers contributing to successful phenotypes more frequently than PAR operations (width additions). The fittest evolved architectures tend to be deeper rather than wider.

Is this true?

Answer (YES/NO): NO